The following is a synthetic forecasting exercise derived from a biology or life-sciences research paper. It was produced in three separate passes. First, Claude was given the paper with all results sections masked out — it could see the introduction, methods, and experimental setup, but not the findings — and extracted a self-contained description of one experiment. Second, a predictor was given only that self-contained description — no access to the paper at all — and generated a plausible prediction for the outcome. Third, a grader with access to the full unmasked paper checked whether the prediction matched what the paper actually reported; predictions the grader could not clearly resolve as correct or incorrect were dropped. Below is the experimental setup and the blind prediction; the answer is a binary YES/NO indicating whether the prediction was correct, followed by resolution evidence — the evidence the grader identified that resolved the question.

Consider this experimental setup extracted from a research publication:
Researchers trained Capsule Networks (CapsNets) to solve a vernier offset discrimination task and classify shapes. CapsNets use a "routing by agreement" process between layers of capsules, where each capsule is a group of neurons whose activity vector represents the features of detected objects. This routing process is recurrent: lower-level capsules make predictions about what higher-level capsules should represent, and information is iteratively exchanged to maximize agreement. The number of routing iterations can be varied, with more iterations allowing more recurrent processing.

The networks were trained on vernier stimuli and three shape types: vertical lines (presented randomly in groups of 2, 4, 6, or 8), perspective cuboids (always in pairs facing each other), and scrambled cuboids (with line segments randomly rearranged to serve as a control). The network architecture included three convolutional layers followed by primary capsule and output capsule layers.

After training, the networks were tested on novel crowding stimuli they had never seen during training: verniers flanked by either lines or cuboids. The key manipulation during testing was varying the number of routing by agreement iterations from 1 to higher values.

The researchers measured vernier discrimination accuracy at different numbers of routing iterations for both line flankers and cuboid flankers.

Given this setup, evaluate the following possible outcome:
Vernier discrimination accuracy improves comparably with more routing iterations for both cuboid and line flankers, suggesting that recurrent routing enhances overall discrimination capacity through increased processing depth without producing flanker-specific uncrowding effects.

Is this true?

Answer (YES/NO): NO